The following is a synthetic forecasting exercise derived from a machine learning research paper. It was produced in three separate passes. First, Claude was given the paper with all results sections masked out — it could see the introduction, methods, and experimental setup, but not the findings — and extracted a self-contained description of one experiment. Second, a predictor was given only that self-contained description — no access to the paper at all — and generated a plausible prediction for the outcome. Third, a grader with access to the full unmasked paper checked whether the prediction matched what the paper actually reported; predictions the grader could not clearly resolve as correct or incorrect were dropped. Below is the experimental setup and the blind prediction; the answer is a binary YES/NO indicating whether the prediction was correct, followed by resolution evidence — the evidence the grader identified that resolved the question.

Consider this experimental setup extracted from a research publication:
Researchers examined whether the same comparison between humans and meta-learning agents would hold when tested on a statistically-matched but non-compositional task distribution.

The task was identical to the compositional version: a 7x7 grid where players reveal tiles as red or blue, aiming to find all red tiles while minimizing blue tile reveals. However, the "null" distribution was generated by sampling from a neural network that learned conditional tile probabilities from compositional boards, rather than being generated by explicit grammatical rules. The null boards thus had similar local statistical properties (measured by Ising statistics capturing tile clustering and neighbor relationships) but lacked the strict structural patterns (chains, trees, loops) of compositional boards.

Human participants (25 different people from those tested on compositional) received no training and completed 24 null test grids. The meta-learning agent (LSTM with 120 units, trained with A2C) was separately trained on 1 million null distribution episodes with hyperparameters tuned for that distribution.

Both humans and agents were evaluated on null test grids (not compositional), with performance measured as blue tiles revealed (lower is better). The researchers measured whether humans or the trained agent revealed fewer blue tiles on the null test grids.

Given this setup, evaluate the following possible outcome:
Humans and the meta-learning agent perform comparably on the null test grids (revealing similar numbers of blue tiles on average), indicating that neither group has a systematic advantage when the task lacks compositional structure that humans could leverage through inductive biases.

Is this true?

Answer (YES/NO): NO